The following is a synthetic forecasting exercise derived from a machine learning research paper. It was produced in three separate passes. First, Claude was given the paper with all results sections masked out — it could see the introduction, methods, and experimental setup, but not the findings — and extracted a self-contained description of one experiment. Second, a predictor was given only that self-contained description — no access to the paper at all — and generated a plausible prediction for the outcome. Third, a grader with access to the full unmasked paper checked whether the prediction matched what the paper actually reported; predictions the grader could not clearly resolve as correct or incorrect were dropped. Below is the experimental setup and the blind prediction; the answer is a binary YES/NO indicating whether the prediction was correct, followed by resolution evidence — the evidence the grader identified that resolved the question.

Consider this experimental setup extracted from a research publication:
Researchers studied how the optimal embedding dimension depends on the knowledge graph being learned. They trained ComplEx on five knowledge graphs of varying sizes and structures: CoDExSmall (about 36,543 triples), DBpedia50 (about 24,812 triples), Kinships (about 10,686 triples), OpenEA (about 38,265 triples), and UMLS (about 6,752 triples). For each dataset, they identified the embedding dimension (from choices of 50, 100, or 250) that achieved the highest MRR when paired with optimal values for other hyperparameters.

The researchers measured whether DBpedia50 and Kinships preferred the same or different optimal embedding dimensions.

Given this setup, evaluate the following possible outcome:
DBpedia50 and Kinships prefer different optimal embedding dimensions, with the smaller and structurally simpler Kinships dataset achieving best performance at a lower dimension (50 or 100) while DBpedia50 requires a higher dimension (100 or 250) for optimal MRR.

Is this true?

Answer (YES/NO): YES